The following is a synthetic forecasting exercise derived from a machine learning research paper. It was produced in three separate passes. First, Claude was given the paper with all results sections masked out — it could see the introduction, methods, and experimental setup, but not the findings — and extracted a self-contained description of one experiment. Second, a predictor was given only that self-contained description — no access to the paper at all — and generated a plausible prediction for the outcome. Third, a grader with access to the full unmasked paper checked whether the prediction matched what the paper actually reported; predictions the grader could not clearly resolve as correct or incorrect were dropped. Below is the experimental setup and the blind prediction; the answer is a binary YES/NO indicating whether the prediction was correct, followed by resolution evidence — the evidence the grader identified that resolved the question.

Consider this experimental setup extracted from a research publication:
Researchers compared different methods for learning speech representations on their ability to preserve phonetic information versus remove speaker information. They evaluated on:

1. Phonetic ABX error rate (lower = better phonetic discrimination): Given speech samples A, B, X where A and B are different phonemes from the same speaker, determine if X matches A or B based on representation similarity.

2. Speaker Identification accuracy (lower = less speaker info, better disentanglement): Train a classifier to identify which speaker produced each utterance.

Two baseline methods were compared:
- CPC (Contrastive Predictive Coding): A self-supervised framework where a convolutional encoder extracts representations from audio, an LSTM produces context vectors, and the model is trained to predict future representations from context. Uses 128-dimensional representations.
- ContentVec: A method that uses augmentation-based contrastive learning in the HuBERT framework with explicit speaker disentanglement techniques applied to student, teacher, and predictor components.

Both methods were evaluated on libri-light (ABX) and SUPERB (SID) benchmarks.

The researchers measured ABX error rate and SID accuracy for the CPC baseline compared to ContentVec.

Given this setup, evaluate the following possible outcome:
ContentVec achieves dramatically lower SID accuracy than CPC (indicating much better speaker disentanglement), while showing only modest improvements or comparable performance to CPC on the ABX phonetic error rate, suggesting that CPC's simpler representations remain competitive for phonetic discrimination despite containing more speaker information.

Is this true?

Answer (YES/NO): NO